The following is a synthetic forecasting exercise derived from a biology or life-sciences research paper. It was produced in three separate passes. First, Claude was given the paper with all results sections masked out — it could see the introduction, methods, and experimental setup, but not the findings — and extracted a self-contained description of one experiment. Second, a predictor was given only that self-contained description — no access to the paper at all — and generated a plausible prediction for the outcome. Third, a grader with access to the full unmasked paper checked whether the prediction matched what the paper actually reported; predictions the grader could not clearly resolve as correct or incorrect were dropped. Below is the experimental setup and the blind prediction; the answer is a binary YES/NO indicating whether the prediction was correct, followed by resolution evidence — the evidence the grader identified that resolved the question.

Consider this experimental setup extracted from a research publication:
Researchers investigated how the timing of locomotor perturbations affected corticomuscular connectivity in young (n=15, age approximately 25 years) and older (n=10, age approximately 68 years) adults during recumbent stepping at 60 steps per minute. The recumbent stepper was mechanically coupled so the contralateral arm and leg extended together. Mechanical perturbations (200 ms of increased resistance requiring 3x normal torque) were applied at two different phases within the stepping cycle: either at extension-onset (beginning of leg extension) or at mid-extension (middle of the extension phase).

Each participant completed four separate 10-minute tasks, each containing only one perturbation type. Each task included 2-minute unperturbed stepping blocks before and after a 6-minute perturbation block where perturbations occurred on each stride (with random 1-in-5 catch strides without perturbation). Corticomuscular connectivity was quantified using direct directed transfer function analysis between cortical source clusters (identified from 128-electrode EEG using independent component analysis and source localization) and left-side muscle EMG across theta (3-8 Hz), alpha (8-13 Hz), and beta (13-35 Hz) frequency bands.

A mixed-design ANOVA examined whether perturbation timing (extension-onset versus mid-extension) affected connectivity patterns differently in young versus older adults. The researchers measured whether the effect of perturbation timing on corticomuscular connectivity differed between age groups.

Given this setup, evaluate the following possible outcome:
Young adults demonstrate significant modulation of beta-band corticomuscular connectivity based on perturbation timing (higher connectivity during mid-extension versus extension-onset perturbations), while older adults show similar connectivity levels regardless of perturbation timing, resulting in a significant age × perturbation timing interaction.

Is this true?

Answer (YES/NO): NO